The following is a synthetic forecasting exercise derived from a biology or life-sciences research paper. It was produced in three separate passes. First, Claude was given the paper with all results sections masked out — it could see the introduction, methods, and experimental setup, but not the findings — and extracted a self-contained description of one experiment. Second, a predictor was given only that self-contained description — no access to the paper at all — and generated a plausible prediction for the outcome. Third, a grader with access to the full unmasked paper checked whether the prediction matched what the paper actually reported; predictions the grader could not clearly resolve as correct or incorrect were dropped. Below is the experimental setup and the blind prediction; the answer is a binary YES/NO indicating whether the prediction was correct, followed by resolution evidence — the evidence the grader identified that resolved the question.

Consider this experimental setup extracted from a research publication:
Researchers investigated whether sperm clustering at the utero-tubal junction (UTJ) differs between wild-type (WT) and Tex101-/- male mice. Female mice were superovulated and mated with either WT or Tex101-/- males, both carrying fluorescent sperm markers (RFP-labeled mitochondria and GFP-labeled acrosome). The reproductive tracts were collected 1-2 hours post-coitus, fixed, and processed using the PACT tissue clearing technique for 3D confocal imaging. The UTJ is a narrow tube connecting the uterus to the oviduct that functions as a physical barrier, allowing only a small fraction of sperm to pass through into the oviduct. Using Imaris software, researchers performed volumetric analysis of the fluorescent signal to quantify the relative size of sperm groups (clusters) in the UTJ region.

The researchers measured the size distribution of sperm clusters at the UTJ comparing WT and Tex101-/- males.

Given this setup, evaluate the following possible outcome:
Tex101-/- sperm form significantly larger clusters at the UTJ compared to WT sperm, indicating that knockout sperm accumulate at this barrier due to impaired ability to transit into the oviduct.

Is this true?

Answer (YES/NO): NO